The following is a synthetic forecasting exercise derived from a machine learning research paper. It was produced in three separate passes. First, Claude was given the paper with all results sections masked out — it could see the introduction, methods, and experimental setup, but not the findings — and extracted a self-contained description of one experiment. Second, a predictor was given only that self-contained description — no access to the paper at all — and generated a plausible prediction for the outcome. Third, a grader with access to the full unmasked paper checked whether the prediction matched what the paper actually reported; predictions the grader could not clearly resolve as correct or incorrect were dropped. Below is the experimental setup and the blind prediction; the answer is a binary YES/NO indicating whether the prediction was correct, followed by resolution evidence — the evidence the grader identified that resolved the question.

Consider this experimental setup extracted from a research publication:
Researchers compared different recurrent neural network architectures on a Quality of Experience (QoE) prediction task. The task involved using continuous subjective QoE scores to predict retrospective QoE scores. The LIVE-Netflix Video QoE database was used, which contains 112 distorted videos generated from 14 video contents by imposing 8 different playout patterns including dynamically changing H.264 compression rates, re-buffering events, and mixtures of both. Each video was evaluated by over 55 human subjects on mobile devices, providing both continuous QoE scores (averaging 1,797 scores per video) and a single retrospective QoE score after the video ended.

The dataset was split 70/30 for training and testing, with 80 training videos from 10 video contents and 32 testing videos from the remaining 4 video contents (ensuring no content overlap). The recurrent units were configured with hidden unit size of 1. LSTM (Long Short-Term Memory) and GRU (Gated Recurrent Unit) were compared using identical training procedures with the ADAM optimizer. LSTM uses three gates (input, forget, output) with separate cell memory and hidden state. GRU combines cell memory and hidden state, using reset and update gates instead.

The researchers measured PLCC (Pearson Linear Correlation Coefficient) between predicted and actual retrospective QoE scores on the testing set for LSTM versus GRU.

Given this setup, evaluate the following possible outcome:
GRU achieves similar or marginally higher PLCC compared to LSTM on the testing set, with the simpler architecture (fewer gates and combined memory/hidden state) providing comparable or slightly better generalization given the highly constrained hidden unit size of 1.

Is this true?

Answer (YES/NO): NO